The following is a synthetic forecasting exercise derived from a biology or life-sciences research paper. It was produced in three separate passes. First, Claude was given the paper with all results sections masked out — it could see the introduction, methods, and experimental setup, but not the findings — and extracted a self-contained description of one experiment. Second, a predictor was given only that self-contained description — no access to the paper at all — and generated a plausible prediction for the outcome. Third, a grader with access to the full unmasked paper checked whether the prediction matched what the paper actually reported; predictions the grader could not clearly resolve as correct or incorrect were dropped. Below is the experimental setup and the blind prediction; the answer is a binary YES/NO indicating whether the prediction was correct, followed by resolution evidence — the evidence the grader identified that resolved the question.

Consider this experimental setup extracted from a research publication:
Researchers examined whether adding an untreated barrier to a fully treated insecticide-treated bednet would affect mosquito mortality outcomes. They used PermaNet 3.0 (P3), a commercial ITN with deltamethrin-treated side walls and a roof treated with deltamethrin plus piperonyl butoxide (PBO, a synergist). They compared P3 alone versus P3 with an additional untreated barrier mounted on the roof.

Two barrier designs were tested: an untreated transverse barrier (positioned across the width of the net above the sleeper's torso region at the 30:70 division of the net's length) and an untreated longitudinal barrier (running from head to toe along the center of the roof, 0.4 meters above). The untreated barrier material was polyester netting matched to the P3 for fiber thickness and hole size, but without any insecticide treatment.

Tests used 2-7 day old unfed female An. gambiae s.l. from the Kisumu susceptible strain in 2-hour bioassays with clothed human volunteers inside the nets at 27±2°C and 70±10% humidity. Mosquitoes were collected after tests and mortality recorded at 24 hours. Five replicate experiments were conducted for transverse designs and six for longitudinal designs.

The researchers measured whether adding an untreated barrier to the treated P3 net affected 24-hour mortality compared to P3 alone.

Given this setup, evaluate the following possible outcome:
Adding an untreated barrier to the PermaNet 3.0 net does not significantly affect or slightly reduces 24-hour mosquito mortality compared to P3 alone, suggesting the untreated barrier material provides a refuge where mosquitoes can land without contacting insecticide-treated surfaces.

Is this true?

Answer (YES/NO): YES